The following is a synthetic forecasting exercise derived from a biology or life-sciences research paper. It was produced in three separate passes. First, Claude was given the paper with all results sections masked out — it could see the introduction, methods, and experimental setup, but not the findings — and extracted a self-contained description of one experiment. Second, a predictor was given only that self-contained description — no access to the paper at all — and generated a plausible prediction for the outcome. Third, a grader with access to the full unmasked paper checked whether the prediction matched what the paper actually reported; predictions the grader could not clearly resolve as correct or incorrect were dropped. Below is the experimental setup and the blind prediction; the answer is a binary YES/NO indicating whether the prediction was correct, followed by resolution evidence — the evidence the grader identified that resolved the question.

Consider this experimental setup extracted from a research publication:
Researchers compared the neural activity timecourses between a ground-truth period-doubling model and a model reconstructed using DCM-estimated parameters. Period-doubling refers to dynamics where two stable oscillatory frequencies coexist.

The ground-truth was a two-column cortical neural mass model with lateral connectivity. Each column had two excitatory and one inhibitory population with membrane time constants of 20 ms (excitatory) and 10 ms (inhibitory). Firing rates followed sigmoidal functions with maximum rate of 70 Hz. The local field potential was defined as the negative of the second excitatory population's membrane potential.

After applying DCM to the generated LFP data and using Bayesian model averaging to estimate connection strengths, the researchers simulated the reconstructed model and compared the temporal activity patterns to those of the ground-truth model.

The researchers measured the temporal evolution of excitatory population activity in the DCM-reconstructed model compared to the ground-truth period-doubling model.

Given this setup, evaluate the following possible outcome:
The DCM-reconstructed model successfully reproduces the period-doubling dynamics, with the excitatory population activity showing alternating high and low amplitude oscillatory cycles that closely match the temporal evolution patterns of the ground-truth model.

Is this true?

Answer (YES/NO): NO